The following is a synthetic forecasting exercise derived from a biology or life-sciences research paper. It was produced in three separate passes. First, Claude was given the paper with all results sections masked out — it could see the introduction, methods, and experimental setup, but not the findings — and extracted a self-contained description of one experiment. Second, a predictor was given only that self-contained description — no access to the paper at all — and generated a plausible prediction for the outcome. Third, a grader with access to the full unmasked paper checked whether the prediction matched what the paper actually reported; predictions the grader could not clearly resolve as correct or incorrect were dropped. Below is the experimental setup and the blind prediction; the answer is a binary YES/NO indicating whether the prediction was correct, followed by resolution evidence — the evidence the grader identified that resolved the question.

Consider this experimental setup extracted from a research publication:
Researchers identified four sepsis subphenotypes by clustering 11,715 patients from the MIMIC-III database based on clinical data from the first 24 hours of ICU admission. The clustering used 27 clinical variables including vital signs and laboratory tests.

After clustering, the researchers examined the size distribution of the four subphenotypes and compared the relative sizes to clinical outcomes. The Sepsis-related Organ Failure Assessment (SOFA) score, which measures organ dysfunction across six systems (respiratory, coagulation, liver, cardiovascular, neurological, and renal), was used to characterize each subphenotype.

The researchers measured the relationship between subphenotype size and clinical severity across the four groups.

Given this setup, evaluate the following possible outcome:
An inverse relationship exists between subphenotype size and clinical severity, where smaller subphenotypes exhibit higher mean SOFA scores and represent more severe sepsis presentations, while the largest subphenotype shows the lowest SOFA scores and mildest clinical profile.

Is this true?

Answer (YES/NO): YES